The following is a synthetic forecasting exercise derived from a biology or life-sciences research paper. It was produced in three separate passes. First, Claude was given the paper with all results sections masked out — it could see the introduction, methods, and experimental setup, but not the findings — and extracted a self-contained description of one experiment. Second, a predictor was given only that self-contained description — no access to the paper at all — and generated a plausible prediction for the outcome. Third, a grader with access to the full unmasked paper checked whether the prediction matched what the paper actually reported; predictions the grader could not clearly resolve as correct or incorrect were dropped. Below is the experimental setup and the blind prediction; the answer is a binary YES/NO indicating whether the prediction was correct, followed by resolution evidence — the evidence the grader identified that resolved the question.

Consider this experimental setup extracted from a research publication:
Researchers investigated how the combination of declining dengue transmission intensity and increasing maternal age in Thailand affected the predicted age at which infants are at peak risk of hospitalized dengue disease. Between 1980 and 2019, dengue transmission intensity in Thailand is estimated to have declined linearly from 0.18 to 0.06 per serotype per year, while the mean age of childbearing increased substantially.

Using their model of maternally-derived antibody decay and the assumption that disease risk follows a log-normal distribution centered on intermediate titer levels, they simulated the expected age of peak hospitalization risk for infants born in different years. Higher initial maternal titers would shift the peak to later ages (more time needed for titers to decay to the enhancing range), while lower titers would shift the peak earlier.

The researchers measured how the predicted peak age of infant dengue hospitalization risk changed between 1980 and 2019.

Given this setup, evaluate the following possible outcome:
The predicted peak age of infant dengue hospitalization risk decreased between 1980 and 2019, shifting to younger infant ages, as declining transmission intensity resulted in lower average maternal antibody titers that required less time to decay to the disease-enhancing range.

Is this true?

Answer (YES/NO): YES